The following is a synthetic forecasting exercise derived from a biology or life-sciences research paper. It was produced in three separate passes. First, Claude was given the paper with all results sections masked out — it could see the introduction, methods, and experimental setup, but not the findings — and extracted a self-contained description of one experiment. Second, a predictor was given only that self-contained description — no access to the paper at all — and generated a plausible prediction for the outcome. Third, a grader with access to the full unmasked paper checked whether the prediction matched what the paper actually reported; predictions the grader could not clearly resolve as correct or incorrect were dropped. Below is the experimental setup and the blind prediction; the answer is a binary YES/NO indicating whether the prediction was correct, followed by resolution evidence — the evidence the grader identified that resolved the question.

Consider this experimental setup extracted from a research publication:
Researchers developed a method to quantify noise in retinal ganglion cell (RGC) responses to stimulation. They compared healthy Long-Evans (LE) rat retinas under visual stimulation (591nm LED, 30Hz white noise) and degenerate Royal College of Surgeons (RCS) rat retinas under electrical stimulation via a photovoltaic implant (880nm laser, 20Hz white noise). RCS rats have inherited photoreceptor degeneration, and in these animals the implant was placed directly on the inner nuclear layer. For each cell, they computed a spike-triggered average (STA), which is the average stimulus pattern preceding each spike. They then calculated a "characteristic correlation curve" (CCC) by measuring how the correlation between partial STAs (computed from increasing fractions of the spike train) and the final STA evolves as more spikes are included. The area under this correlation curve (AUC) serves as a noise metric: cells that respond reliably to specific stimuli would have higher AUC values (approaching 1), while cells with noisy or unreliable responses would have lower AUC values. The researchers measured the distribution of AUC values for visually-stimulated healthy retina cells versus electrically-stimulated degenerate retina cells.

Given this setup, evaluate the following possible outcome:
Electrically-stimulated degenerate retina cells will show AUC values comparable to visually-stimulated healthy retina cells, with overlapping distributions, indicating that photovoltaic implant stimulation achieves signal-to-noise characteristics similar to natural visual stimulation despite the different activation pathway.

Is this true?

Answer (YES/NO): NO